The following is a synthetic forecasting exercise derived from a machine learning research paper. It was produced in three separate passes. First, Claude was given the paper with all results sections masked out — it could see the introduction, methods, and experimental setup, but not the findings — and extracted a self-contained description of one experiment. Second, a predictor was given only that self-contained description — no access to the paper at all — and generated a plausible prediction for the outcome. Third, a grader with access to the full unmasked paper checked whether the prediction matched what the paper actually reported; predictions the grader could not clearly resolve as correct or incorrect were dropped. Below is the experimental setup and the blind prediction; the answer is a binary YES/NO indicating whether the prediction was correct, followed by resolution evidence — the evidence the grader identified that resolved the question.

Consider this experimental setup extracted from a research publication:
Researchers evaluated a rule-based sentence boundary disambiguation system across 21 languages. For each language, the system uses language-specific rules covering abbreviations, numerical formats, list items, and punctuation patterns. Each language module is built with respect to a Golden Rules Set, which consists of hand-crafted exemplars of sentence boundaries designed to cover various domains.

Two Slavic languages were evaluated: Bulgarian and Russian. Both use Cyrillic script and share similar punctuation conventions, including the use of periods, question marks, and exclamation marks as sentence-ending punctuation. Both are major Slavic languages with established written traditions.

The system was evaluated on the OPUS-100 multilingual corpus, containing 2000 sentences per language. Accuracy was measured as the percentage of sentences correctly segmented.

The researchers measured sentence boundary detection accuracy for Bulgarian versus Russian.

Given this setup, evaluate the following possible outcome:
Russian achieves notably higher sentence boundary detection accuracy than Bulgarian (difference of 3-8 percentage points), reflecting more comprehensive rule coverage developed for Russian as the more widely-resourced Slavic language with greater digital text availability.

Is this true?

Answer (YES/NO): NO